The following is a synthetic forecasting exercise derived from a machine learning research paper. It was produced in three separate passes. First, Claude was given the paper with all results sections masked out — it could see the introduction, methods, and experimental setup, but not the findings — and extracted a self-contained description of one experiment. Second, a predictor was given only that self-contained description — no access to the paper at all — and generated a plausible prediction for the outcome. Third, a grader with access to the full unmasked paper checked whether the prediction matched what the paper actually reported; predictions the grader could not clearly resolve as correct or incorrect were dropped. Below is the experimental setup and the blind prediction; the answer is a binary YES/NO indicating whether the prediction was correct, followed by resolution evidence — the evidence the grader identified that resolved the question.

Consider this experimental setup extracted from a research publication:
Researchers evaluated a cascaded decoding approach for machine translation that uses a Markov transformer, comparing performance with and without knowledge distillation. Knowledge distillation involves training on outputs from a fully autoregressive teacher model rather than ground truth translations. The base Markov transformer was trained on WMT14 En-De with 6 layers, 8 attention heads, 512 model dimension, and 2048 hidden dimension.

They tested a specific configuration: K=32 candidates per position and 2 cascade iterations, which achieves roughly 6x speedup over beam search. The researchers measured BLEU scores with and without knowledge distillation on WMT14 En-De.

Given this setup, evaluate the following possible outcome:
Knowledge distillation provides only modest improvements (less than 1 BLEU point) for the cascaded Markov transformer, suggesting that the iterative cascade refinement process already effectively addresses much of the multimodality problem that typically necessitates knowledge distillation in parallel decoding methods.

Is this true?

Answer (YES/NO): NO